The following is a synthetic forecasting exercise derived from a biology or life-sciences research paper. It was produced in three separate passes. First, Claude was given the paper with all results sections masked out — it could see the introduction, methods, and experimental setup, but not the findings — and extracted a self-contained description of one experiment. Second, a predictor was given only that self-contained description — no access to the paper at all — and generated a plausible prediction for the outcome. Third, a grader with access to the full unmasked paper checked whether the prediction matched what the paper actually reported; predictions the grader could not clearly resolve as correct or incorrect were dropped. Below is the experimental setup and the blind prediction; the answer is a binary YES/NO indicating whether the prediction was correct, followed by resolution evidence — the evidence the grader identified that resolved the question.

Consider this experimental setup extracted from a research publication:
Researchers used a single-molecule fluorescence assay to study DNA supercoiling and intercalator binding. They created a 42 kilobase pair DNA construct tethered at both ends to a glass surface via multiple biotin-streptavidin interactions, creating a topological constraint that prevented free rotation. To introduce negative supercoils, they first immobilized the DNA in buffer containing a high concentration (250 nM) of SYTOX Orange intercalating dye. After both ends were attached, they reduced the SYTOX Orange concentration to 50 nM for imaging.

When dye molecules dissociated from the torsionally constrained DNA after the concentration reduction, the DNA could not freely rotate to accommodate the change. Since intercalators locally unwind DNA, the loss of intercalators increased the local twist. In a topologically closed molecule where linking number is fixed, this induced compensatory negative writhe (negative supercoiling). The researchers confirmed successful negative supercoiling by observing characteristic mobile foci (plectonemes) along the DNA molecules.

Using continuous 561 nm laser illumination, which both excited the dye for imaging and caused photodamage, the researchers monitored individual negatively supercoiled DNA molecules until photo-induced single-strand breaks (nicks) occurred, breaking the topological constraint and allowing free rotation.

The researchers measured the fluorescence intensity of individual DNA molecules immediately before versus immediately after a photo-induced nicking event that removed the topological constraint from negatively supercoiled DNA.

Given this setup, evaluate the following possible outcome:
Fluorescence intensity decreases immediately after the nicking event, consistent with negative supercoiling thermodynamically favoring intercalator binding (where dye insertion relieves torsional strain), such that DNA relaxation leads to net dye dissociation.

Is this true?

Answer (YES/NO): YES